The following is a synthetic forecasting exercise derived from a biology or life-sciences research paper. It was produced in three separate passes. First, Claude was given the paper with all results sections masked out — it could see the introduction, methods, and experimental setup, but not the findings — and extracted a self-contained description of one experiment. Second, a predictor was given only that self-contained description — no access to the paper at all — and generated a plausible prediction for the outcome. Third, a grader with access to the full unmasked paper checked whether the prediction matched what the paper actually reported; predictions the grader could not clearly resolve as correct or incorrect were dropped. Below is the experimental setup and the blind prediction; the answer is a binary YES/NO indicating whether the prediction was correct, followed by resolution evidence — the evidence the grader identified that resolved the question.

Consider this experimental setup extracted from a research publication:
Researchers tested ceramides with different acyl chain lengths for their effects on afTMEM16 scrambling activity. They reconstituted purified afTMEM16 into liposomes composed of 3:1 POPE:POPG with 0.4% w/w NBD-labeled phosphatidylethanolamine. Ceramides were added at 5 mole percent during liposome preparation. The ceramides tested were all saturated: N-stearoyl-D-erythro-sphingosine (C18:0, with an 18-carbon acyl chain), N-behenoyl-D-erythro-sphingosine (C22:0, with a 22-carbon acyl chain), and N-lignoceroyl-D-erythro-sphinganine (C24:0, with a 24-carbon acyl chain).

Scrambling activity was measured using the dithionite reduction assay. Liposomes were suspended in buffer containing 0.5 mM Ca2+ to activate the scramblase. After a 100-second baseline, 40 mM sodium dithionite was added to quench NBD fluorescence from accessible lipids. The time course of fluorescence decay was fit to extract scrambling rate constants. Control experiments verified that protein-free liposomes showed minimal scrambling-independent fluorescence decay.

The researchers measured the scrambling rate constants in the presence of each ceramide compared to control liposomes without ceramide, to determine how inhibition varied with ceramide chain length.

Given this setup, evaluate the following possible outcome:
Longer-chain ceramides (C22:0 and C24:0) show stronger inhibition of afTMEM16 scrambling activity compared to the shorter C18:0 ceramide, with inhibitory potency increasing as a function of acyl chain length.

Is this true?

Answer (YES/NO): NO